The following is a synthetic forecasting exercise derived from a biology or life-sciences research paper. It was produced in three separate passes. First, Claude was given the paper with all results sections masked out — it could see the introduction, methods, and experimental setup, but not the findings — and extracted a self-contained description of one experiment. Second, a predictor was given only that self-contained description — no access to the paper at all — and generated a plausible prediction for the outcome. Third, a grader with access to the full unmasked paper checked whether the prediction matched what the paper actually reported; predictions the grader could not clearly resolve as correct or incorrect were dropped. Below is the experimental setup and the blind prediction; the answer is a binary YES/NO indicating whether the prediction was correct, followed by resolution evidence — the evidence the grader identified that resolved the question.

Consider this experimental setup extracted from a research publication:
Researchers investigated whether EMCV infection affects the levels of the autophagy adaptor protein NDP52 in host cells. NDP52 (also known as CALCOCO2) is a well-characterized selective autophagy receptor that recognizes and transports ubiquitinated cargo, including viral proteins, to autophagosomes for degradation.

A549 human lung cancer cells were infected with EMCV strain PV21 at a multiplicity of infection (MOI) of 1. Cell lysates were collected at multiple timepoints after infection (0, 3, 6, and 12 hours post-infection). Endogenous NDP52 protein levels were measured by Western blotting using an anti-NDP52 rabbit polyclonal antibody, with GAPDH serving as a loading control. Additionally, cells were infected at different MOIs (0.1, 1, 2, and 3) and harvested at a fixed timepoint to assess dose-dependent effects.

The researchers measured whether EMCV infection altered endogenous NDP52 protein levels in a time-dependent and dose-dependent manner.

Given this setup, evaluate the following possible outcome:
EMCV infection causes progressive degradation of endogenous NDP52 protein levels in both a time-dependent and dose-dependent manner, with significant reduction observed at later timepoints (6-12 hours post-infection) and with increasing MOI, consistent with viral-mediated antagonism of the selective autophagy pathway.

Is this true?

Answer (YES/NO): YES